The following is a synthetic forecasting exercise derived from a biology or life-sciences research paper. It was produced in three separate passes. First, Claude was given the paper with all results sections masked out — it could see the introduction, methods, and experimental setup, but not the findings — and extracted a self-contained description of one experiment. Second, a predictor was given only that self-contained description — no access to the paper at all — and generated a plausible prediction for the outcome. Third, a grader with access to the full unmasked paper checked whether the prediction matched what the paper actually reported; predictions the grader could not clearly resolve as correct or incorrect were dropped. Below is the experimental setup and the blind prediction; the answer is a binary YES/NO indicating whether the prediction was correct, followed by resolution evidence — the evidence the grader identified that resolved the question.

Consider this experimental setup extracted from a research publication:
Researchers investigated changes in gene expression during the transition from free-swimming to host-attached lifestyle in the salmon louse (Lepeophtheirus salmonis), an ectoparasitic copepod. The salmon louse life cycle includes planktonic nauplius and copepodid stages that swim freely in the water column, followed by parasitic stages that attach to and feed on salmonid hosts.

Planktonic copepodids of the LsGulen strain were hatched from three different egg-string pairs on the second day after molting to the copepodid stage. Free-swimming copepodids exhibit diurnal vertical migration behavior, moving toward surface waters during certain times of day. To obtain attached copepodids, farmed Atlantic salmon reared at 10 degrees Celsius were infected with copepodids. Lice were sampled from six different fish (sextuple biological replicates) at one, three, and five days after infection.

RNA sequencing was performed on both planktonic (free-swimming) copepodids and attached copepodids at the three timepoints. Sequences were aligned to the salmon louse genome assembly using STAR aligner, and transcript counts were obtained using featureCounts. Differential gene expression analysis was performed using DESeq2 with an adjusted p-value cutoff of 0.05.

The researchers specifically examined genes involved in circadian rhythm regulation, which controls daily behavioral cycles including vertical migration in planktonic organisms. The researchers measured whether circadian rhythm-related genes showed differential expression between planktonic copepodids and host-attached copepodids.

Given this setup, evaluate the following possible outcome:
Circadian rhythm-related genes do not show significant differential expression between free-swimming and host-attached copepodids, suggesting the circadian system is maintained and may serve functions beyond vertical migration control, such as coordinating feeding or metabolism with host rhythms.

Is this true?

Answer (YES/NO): NO